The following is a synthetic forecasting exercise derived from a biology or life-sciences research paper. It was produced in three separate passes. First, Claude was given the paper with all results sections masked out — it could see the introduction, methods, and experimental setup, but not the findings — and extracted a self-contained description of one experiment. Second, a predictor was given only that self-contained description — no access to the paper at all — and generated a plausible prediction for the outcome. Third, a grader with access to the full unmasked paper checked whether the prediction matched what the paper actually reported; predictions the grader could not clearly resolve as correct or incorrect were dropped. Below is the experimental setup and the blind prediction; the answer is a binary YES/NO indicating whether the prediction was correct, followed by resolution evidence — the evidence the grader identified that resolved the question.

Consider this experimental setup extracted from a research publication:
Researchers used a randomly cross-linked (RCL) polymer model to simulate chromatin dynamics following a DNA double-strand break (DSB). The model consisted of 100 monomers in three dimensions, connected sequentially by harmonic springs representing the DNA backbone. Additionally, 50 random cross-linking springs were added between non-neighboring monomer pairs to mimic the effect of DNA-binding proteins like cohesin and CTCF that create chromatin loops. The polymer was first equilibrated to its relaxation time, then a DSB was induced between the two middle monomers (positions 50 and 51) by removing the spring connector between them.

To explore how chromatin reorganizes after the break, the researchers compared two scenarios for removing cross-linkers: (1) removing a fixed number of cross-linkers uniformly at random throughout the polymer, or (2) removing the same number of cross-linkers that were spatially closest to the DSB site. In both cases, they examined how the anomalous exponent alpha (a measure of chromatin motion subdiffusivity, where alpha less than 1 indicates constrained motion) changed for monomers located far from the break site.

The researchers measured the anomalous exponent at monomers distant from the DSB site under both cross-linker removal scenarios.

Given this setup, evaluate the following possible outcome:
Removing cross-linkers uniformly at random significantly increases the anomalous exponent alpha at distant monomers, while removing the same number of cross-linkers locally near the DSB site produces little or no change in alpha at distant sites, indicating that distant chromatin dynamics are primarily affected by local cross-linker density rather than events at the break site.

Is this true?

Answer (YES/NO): NO